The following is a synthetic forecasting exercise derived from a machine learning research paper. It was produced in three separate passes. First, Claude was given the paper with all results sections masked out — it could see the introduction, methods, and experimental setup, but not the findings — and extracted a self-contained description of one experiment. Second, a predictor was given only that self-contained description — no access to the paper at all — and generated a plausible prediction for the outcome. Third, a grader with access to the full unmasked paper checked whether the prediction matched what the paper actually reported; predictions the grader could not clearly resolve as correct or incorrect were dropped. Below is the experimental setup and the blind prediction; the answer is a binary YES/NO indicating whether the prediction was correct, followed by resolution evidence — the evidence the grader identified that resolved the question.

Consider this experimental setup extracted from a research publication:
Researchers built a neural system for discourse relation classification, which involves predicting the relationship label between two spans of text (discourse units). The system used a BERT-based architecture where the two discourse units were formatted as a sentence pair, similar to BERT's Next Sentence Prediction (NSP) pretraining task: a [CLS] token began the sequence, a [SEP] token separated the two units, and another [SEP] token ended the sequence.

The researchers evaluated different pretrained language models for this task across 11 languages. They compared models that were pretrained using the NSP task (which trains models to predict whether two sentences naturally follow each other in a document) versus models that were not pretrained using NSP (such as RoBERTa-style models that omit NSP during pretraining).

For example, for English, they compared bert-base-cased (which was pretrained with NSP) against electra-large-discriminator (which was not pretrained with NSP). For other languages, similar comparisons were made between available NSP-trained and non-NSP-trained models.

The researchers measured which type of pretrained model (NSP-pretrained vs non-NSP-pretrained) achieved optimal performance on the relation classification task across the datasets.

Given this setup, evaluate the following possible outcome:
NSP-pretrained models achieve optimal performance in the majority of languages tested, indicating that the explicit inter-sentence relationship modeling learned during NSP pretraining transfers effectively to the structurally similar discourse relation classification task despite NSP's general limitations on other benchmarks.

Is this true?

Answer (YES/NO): YES